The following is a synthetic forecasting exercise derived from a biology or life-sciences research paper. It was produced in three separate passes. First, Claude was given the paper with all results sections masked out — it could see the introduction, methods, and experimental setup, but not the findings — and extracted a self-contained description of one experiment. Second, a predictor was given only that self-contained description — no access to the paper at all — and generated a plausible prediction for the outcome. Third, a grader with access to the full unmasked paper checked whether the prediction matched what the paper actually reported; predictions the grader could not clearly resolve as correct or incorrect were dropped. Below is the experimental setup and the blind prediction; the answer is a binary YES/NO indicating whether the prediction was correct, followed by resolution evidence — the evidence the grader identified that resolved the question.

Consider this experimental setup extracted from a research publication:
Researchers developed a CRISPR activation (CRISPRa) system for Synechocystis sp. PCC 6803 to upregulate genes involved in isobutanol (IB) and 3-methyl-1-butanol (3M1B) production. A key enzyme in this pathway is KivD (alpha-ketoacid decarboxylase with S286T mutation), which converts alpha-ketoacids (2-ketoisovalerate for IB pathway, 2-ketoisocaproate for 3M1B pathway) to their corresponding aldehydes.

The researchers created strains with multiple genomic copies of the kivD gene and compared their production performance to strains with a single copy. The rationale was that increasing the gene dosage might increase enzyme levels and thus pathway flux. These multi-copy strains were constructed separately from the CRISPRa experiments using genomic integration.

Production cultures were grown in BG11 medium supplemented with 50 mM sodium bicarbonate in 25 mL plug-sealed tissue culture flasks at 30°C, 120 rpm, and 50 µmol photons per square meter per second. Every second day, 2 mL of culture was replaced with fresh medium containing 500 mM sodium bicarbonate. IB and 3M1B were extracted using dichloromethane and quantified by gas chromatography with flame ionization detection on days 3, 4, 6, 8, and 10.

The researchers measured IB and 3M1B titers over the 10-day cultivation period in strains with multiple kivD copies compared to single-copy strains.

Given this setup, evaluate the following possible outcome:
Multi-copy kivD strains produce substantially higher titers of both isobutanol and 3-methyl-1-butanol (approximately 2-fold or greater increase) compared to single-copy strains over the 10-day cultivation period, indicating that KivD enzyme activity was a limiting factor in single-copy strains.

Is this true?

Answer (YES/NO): NO